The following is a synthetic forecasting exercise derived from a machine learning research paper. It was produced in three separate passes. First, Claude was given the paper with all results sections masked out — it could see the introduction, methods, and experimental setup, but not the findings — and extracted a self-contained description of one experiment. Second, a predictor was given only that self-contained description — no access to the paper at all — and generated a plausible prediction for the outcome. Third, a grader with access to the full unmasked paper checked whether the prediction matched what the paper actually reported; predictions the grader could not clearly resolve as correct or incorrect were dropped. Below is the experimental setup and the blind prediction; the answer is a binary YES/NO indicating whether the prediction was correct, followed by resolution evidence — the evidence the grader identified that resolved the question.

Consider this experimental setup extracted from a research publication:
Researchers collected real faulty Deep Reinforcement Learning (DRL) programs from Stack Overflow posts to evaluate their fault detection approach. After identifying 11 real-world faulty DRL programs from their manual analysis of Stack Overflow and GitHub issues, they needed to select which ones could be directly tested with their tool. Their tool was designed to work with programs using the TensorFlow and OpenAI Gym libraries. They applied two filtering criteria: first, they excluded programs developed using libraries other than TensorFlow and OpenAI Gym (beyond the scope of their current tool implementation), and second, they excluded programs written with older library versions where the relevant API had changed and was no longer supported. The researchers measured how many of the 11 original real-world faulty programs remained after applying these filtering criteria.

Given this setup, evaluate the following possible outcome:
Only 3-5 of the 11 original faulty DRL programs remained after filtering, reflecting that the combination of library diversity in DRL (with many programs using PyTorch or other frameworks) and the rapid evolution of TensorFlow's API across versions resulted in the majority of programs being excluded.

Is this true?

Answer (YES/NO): NO